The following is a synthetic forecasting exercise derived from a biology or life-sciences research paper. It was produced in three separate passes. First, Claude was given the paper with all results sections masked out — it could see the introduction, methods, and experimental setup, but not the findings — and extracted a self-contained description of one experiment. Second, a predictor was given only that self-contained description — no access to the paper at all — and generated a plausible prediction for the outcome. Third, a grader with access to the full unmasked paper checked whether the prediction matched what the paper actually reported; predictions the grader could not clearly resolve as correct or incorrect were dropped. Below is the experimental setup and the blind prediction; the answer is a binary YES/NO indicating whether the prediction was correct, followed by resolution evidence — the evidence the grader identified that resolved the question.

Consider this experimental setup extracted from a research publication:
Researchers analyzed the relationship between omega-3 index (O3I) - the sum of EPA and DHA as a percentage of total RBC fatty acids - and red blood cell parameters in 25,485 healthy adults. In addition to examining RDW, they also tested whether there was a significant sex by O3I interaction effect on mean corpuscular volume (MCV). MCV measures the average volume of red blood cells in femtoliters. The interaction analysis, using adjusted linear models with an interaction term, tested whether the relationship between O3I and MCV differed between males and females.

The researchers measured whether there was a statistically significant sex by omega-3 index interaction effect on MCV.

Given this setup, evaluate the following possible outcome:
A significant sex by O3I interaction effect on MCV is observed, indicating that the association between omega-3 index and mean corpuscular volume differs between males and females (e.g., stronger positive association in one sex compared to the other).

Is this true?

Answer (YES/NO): NO